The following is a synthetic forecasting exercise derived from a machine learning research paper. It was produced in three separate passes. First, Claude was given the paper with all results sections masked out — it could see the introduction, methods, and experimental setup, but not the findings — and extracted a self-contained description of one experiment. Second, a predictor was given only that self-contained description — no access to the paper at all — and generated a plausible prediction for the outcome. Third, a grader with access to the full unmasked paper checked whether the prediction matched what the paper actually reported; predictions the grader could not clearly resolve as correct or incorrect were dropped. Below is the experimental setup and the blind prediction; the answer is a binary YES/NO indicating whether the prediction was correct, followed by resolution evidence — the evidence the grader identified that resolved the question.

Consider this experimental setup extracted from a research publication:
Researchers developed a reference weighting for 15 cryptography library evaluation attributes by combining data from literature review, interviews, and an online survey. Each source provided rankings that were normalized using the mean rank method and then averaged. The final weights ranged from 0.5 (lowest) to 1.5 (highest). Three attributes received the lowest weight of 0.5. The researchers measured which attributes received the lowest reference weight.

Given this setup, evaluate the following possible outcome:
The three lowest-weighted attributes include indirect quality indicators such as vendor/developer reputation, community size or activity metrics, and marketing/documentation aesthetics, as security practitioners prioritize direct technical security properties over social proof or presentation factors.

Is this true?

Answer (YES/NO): NO